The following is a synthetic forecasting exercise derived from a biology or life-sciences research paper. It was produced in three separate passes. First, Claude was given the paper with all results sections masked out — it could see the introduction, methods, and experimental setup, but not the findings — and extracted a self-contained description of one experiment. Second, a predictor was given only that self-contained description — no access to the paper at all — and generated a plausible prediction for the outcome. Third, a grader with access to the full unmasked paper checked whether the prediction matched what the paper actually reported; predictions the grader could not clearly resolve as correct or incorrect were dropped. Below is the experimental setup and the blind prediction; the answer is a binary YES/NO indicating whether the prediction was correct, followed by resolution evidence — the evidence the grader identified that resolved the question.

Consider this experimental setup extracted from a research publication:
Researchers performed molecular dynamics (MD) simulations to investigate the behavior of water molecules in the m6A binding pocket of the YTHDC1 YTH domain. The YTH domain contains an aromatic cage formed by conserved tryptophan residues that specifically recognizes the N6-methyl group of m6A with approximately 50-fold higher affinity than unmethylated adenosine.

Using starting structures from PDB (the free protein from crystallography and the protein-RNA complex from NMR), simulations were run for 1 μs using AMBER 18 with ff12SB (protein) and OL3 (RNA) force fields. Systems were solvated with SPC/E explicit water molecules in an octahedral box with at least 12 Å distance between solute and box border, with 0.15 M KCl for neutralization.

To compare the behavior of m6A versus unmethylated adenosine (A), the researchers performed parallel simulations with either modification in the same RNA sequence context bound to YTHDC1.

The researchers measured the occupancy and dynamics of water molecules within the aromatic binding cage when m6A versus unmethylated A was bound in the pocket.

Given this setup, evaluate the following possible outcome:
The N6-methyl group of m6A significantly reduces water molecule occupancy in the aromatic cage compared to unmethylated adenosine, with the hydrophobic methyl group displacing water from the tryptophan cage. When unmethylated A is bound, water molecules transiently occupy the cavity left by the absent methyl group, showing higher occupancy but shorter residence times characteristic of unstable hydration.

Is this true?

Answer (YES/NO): YES